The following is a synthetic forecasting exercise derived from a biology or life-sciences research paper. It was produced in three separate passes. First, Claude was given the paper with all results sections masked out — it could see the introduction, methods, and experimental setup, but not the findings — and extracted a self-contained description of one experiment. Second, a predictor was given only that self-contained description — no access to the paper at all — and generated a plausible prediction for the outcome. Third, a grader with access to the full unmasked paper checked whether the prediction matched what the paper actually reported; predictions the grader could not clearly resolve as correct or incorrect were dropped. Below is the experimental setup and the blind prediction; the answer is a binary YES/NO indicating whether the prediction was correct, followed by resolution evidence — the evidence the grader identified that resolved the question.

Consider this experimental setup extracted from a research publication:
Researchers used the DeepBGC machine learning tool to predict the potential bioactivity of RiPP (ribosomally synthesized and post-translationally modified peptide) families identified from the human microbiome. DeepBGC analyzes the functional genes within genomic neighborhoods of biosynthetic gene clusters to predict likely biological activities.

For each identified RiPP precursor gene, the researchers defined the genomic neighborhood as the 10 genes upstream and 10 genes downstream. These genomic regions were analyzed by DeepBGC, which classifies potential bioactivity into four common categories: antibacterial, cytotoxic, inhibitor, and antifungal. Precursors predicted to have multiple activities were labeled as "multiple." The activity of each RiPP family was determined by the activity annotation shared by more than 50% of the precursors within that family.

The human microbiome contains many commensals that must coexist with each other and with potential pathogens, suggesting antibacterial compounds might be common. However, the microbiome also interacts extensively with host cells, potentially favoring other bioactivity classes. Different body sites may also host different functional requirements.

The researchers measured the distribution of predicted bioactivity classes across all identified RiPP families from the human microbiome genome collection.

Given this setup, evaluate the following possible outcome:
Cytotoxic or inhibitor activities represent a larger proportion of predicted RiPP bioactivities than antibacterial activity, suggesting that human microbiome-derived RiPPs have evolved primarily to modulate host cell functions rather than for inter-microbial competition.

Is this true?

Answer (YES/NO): NO